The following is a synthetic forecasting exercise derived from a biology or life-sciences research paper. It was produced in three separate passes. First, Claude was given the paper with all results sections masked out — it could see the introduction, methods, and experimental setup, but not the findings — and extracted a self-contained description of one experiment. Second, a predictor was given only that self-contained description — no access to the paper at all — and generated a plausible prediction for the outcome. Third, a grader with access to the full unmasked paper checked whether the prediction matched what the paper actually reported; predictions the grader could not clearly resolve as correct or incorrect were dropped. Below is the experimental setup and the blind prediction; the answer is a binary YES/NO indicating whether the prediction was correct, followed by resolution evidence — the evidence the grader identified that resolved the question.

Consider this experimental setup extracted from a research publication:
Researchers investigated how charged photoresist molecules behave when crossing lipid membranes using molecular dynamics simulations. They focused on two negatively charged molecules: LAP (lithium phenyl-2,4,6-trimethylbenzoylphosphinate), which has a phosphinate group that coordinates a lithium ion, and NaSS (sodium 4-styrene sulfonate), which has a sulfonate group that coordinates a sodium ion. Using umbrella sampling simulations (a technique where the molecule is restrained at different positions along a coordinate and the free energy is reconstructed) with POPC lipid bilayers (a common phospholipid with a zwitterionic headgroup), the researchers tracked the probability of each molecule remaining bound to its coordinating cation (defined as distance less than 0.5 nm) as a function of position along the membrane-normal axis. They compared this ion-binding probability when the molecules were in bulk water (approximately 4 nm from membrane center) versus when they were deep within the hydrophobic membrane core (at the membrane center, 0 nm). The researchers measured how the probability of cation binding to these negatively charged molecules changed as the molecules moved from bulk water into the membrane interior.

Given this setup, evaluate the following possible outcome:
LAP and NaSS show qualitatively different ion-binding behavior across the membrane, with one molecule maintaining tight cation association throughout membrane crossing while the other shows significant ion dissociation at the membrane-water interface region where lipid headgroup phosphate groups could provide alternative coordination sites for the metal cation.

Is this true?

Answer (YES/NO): NO